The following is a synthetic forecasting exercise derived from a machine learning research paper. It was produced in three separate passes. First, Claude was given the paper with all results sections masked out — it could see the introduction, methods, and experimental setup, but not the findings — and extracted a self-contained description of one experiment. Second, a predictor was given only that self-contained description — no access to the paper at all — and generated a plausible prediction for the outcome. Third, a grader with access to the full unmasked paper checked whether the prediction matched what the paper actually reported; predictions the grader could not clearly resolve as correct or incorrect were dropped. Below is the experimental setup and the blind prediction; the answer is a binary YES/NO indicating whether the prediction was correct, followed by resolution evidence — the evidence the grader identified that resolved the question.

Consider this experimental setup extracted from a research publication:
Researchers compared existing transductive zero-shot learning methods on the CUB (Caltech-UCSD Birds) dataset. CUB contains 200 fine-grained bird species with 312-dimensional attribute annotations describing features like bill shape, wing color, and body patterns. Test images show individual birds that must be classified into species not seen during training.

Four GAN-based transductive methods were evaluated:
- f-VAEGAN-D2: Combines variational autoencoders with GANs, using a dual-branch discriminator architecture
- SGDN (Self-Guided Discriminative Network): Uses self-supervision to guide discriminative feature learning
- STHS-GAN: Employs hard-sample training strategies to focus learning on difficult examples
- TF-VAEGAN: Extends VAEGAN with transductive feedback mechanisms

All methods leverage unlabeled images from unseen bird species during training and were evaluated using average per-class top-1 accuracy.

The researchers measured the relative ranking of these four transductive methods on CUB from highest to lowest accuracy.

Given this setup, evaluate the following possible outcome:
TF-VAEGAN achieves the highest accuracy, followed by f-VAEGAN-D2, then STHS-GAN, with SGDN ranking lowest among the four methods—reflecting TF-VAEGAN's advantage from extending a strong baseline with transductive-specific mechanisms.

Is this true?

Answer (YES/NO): NO